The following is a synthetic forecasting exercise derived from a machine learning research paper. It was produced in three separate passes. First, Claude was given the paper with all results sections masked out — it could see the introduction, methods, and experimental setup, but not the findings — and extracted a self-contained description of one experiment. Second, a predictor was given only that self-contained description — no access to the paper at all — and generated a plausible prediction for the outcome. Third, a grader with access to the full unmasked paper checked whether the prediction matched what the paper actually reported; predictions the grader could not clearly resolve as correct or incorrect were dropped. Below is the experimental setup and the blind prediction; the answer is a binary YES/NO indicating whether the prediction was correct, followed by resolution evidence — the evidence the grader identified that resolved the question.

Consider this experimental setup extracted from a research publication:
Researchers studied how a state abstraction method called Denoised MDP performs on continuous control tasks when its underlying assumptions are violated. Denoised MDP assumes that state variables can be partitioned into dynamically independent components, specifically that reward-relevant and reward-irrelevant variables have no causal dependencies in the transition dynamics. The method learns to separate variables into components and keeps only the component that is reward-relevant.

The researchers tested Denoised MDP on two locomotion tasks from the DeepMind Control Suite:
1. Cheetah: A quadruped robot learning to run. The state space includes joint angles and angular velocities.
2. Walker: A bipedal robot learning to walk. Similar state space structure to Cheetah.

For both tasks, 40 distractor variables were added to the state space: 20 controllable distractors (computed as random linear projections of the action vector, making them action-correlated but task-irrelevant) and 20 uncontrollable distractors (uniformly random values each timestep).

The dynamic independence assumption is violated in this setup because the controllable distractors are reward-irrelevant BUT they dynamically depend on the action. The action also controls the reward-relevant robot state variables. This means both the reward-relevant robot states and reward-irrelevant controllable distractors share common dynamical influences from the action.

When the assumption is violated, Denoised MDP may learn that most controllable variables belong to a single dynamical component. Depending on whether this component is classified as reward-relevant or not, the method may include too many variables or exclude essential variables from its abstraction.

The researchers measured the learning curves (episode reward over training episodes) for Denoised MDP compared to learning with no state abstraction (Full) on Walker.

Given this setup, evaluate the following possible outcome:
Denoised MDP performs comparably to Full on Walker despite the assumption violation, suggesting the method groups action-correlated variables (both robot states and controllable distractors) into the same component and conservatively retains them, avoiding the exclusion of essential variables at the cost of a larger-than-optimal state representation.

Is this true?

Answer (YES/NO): NO